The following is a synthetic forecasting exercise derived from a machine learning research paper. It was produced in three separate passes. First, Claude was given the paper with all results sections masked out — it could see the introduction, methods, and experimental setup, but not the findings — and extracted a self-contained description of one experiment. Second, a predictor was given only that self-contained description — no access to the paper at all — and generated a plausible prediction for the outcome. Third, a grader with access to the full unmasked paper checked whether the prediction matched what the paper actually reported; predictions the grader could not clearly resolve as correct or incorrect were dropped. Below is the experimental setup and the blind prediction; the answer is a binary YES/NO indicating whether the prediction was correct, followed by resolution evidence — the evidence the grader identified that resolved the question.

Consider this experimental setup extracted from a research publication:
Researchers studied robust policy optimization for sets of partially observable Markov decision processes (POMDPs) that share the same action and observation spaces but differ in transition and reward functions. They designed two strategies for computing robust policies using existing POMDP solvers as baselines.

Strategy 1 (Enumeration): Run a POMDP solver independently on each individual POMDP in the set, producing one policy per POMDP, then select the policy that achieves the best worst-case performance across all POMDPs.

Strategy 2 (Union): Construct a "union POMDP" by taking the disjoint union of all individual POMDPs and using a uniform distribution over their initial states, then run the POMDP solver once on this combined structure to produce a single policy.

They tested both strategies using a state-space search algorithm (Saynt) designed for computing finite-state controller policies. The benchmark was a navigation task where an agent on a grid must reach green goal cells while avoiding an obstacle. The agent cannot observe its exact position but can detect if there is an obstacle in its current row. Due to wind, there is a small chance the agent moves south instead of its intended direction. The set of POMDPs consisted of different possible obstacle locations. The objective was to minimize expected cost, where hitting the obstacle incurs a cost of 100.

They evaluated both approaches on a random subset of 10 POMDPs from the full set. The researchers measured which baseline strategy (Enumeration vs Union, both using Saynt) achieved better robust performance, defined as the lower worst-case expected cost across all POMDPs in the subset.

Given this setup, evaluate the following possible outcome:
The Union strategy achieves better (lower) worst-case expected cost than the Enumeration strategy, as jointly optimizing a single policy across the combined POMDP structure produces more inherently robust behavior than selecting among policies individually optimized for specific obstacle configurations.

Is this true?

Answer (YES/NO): YES